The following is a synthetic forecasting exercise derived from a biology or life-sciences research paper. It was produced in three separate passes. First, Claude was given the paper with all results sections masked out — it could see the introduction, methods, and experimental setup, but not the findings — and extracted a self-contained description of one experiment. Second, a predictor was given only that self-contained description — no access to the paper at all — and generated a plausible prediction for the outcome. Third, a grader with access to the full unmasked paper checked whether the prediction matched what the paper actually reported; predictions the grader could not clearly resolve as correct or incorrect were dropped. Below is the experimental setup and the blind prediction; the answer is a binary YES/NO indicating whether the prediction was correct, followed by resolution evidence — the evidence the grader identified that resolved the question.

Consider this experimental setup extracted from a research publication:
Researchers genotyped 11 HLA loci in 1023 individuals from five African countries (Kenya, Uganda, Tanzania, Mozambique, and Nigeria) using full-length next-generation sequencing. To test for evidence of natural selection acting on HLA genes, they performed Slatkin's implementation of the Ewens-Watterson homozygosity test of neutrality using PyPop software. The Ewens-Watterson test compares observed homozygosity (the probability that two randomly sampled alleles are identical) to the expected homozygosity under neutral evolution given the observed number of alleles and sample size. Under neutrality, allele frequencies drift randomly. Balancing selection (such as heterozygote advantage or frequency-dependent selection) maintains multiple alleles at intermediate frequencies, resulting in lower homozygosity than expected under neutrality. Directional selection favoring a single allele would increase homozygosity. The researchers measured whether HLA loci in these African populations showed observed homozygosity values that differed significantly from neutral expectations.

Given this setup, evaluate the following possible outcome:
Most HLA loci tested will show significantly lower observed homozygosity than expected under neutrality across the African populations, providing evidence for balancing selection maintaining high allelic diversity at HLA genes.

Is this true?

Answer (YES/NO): NO